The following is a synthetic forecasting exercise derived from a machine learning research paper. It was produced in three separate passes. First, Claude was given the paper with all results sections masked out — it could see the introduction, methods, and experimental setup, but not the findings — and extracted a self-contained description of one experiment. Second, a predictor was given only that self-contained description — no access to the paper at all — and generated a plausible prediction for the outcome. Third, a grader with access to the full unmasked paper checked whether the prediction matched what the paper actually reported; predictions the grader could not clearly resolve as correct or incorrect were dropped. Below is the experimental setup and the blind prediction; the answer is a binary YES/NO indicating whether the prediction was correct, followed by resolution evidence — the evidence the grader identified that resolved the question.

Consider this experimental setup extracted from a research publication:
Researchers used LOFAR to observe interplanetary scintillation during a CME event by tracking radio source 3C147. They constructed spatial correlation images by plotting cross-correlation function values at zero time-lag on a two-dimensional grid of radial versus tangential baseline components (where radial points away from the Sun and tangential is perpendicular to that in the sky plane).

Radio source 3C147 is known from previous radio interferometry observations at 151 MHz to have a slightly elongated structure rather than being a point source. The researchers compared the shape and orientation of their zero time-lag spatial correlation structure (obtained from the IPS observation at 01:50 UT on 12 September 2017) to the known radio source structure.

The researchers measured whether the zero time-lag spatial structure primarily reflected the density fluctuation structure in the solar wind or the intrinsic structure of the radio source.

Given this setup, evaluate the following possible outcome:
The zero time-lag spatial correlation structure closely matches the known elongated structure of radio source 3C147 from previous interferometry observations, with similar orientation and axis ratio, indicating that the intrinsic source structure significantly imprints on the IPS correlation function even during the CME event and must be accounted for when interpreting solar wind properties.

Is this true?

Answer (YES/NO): YES